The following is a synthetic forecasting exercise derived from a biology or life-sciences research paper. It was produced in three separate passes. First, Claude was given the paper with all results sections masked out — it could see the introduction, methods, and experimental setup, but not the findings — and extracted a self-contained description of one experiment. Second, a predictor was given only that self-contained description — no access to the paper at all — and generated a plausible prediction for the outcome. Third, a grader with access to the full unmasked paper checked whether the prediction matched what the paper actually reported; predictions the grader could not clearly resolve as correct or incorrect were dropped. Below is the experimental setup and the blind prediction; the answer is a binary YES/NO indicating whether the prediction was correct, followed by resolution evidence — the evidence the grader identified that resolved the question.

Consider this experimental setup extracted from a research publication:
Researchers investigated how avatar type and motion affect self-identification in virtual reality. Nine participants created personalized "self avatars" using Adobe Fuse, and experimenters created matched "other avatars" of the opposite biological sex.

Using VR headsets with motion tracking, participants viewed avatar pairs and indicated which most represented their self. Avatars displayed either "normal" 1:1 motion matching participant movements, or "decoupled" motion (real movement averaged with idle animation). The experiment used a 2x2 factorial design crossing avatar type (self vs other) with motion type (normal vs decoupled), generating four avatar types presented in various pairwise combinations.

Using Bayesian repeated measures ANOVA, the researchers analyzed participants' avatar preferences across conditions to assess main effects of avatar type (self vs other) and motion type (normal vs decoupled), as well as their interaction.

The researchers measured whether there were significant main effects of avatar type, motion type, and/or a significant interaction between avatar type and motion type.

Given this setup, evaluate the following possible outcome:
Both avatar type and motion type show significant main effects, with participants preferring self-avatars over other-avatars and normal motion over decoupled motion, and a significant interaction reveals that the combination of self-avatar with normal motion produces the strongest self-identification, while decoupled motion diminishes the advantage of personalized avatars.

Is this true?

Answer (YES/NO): NO